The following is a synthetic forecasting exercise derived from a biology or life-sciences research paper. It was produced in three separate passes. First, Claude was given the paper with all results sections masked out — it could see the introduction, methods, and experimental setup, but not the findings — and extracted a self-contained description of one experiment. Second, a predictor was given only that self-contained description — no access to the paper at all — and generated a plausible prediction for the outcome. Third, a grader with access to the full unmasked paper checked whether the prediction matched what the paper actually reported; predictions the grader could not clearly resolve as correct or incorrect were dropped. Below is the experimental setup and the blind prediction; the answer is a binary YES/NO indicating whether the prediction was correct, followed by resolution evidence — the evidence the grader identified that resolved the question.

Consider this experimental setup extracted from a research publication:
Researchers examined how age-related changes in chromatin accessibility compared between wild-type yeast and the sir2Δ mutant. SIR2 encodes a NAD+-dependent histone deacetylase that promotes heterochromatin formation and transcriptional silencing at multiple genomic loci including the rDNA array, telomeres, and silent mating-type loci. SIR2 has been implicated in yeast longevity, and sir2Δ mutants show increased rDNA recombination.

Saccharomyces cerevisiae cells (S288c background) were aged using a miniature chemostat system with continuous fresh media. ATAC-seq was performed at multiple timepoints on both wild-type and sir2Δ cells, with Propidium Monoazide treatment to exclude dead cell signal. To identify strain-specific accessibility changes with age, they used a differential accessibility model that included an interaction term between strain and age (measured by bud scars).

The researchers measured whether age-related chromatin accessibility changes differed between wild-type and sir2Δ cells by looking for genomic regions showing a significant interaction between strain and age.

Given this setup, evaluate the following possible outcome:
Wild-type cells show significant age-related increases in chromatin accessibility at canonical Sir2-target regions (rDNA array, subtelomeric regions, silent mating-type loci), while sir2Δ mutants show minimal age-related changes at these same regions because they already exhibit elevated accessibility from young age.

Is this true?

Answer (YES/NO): NO